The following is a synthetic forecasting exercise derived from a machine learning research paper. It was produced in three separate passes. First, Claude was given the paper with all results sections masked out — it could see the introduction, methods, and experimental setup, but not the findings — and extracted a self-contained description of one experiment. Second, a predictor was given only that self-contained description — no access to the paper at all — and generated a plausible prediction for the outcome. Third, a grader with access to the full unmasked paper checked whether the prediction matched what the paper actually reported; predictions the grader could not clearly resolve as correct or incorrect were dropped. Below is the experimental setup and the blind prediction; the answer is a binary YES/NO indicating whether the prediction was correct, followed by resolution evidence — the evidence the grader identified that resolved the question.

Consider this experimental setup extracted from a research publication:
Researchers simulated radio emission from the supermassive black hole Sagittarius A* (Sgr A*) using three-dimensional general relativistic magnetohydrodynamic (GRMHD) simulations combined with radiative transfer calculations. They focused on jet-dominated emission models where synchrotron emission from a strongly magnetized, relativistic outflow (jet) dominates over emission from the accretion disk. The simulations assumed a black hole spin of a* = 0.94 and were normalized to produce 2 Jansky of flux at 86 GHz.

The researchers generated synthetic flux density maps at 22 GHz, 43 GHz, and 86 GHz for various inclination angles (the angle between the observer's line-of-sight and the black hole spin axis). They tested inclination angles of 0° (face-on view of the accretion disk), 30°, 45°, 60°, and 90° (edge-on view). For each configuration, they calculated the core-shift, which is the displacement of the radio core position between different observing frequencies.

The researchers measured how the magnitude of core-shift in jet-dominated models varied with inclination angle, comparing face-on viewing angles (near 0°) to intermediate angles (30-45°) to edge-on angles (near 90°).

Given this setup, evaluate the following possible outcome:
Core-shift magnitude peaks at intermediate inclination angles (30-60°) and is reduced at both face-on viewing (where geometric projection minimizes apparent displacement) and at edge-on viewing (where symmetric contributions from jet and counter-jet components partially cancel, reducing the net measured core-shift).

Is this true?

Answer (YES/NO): YES